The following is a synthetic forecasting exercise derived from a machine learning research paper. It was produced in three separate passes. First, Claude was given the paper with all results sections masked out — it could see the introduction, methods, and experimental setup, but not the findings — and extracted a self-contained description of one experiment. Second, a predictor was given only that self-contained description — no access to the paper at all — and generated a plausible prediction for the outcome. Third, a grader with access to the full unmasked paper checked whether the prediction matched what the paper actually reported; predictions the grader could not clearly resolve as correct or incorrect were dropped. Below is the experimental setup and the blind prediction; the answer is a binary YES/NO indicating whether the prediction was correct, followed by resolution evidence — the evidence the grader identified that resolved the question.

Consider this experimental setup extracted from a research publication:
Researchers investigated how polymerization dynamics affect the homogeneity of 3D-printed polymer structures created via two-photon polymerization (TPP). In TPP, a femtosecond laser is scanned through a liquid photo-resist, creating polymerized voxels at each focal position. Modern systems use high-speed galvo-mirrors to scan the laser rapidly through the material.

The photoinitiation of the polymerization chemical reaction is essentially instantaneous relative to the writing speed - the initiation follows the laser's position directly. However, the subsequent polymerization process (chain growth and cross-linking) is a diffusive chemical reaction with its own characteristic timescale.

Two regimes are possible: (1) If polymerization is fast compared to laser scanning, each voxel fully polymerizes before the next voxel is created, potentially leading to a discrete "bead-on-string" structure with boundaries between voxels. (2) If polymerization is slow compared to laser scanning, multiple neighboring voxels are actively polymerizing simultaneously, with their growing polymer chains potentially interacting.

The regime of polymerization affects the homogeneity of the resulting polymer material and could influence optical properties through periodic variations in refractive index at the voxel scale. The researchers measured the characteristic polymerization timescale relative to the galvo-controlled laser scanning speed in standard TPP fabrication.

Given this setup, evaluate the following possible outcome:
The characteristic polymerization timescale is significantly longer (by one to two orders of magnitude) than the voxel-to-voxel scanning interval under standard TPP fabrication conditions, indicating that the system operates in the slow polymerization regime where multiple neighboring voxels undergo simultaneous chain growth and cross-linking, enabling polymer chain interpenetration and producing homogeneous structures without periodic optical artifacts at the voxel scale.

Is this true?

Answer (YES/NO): YES